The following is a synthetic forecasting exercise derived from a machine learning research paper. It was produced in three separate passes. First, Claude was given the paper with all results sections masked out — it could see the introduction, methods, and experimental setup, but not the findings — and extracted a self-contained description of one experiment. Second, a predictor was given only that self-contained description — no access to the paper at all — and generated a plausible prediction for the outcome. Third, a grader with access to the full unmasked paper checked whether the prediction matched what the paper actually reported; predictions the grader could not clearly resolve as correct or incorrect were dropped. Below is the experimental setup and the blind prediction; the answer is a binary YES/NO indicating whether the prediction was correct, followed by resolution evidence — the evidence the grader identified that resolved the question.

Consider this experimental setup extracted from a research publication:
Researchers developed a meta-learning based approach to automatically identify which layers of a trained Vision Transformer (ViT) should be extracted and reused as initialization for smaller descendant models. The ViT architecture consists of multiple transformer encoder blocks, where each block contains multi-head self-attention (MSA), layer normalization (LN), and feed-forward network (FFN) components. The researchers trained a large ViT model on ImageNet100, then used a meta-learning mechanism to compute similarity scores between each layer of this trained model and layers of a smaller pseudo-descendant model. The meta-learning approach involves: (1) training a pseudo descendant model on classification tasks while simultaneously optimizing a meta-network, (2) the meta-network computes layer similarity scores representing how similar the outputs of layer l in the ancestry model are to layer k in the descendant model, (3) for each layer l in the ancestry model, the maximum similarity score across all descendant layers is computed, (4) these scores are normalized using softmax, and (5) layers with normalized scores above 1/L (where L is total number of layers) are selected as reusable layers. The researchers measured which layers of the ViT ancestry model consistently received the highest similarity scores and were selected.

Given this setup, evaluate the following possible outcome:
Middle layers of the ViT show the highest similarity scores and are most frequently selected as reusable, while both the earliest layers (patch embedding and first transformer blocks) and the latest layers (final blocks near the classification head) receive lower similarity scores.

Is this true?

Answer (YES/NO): NO